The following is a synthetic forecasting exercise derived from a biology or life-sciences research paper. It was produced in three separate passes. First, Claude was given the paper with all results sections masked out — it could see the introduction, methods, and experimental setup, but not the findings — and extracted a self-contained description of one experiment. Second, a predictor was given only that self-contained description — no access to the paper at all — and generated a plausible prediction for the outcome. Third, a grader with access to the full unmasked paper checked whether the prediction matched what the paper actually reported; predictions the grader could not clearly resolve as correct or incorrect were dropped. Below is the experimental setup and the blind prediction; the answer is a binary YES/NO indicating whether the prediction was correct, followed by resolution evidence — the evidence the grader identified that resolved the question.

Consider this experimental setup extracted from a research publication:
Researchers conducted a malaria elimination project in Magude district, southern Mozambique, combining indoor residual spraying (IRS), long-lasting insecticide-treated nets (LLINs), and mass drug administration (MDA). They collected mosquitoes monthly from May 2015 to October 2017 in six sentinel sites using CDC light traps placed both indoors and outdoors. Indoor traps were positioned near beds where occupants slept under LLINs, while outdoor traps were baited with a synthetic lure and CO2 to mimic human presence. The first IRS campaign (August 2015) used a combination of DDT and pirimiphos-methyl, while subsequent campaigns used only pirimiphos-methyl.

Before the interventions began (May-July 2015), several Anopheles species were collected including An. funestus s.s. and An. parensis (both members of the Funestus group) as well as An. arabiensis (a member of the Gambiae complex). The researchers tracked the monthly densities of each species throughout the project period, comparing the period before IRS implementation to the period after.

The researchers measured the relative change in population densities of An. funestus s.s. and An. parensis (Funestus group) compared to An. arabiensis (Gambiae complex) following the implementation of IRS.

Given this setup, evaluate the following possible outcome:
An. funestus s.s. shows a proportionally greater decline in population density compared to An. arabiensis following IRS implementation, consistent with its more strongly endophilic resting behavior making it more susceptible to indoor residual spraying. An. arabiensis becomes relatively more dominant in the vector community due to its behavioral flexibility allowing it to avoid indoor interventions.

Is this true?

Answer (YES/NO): YES